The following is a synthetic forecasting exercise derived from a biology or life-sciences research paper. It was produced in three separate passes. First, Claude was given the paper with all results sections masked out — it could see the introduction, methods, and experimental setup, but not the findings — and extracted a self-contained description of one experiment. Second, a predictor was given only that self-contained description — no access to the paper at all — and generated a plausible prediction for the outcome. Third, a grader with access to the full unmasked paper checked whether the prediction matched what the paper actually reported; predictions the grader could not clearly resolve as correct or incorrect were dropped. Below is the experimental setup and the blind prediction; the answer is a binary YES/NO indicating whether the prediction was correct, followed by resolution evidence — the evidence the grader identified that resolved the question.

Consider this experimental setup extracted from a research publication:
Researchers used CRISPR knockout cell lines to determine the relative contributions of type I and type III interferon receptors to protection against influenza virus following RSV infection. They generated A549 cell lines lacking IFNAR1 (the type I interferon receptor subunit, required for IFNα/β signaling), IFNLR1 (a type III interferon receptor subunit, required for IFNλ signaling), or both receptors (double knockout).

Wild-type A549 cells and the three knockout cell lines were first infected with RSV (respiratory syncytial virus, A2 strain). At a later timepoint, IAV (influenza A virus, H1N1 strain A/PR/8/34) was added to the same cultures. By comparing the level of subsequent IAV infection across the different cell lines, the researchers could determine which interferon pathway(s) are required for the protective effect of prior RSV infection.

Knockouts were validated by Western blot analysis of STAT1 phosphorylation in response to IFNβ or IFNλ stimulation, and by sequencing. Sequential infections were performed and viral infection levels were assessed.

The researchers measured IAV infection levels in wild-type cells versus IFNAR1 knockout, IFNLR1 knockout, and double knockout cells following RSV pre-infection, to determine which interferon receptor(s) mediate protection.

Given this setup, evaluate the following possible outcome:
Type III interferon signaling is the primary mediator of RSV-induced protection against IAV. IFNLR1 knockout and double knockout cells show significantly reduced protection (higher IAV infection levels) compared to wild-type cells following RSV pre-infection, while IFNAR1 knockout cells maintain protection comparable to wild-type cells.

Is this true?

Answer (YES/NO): NO